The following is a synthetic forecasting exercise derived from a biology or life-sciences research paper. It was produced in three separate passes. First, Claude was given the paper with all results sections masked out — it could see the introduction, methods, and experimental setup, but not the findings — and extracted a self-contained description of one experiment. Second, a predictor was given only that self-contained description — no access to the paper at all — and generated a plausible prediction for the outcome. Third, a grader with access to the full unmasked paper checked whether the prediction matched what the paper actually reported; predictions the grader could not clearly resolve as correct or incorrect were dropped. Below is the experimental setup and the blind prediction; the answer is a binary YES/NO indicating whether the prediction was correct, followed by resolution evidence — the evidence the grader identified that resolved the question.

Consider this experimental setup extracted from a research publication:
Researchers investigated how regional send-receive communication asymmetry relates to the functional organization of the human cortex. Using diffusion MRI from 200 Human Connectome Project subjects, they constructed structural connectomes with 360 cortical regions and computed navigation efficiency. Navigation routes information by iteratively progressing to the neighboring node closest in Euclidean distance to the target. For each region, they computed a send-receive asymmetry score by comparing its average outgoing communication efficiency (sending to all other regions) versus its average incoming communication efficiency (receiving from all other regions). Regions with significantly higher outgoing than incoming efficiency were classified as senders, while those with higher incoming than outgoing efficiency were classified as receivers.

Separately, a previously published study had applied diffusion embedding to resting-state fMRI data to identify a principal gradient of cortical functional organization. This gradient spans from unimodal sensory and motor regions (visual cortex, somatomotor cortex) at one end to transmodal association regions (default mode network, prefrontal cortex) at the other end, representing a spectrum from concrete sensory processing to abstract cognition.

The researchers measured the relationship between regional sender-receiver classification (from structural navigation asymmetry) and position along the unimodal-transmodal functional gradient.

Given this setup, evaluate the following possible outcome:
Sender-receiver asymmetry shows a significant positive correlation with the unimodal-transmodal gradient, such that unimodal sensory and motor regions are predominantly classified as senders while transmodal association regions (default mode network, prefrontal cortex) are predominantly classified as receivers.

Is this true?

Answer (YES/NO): NO